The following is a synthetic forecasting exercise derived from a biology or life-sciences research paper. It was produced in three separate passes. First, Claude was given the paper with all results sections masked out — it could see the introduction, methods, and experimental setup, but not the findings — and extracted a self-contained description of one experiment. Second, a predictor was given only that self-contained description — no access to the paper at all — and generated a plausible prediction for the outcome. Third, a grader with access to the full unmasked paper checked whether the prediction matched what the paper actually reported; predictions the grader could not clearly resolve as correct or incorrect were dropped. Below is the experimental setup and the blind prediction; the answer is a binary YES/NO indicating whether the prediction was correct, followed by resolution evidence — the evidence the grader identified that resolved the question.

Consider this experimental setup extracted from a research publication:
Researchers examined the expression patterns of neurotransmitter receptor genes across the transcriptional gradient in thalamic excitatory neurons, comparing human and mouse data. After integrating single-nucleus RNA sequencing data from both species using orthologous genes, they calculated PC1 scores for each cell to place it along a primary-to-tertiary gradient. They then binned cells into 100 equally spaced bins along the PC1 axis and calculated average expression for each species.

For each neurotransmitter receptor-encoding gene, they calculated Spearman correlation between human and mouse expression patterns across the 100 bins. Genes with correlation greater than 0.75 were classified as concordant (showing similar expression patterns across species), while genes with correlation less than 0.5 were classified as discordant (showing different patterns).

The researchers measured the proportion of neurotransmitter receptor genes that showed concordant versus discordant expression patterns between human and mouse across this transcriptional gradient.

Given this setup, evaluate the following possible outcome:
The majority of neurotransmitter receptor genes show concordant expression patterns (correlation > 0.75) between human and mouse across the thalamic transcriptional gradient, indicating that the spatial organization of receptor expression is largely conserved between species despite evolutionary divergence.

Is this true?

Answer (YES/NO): YES